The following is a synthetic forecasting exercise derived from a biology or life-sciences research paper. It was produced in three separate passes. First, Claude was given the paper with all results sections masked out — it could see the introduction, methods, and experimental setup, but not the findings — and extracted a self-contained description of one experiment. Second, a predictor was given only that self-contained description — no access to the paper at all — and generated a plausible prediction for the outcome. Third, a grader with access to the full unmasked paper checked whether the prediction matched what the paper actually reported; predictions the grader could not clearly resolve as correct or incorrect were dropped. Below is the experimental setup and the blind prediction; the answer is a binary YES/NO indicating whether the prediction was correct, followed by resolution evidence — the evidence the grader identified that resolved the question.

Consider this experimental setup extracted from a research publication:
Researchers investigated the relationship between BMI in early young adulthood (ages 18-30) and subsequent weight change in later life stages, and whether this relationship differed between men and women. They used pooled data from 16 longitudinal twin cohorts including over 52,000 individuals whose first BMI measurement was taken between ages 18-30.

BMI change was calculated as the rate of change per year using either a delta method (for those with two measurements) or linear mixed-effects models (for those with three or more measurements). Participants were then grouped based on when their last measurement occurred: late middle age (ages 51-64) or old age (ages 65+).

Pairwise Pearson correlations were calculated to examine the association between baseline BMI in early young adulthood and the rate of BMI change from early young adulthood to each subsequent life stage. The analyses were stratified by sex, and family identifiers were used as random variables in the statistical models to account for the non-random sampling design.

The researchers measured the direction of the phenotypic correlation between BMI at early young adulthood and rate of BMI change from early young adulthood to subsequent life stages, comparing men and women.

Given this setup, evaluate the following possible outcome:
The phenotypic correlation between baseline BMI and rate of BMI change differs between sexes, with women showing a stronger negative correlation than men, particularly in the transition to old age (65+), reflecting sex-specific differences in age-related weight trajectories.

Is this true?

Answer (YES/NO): NO